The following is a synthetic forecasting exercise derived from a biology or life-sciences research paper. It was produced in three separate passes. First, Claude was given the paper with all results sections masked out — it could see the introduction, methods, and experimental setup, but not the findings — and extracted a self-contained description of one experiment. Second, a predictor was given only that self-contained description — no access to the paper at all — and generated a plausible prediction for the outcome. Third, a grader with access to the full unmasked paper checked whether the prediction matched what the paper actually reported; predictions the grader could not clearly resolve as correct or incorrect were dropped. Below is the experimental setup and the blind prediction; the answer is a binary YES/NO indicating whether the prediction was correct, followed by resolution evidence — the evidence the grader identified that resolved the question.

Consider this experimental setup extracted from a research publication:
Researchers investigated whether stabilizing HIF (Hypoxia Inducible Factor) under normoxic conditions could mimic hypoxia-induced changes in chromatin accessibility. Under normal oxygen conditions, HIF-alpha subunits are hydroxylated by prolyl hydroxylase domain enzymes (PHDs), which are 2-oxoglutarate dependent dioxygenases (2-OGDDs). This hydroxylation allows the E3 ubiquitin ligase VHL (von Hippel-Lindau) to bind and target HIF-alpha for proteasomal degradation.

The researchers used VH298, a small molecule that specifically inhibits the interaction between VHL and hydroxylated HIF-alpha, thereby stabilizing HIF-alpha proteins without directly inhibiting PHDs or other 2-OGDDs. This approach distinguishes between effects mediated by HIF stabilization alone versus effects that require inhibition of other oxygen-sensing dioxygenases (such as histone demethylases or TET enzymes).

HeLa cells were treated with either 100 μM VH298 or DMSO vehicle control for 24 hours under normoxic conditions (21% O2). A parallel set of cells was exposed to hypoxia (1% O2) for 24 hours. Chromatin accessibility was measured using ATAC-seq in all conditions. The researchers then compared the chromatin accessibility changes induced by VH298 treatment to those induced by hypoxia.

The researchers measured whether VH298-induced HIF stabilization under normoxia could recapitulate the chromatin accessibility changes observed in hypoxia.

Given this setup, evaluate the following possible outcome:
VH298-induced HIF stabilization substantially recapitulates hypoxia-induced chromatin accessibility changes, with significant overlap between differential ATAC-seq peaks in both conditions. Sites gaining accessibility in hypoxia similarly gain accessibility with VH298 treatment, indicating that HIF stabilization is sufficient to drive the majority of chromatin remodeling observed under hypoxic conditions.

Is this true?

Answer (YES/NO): NO